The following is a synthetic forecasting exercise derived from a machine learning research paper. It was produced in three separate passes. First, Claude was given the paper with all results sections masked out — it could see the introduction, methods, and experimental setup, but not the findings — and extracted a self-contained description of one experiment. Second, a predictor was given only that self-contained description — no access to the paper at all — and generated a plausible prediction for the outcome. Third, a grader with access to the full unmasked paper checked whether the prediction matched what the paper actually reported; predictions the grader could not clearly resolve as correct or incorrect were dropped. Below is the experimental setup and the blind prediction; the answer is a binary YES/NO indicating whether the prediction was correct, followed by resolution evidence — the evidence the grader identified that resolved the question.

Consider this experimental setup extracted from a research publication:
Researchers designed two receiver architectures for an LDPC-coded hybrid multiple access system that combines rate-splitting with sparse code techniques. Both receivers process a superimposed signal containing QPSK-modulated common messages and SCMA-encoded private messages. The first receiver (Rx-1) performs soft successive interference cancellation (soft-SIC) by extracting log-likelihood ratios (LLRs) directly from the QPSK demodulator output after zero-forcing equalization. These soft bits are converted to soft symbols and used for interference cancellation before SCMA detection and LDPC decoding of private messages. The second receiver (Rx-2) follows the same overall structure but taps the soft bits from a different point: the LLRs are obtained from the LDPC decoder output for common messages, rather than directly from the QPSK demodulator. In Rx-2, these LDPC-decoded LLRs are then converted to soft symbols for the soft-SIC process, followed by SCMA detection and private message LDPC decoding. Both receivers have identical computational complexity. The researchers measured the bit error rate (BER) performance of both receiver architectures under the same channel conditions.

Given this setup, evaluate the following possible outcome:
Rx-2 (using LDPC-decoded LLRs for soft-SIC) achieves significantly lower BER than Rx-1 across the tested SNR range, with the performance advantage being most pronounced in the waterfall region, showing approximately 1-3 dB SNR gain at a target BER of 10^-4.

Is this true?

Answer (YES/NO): NO